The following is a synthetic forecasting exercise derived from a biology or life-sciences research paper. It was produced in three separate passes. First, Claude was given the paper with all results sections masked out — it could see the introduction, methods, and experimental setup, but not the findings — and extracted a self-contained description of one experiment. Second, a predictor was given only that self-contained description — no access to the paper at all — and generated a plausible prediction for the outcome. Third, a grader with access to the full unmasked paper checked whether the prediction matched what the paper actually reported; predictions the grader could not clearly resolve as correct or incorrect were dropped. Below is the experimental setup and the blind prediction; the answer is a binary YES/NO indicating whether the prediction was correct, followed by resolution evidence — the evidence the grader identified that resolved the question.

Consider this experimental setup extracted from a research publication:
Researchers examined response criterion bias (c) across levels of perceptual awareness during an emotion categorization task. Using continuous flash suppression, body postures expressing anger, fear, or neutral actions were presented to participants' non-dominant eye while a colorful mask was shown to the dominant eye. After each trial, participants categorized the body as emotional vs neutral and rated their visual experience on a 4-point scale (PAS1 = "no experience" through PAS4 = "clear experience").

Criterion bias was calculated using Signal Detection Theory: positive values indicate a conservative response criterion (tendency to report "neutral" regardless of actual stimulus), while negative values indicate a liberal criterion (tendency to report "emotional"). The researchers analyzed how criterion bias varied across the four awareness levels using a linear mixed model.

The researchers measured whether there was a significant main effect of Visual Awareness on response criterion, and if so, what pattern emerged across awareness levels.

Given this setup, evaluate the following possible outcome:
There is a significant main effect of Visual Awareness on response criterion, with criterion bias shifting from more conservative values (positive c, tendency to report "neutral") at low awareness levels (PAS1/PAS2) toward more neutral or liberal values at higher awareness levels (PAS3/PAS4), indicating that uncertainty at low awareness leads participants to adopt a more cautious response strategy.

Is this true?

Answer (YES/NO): NO